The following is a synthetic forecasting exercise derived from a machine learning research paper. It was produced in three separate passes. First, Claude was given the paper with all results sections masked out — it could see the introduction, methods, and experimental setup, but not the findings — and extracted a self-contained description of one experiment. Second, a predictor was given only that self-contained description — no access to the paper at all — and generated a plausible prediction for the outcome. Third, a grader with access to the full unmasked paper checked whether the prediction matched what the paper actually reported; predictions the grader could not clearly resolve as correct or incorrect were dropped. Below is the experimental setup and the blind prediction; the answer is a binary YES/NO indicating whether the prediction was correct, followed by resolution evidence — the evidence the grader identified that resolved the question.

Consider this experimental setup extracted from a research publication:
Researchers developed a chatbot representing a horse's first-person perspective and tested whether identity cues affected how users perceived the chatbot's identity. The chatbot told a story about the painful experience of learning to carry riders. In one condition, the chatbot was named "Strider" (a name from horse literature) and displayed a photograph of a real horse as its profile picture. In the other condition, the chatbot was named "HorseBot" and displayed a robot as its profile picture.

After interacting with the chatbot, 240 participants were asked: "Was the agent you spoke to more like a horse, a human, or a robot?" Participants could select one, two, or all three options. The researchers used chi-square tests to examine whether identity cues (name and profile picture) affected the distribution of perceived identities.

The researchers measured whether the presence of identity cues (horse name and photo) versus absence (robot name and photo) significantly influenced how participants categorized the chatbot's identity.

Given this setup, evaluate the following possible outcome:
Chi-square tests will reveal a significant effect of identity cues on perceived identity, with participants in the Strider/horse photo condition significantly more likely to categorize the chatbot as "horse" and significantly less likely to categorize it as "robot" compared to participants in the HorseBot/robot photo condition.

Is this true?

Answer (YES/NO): NO